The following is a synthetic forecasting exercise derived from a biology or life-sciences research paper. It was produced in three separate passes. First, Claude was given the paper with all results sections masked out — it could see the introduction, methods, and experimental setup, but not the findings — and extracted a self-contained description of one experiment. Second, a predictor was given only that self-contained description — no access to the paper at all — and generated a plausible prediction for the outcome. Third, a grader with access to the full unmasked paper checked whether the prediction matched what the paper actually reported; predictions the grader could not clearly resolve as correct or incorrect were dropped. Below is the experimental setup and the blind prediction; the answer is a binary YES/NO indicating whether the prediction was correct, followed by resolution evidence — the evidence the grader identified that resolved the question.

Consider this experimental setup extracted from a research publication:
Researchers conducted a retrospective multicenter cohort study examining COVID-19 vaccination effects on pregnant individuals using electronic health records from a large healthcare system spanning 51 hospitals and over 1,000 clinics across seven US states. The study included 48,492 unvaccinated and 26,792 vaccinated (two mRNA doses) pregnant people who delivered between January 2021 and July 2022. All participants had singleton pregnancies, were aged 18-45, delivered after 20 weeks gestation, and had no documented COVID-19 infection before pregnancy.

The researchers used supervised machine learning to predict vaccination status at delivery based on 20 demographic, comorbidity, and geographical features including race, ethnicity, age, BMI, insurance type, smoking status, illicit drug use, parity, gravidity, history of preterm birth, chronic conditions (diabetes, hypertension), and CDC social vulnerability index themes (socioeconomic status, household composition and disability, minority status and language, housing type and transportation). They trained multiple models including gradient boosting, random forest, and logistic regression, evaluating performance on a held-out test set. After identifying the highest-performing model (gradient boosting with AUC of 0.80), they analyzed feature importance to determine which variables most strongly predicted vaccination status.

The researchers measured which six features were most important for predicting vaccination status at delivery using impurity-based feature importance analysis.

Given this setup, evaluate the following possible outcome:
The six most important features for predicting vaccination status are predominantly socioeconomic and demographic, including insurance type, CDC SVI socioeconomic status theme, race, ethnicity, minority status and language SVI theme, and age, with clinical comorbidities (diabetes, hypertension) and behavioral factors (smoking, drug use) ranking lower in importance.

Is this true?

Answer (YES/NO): NO